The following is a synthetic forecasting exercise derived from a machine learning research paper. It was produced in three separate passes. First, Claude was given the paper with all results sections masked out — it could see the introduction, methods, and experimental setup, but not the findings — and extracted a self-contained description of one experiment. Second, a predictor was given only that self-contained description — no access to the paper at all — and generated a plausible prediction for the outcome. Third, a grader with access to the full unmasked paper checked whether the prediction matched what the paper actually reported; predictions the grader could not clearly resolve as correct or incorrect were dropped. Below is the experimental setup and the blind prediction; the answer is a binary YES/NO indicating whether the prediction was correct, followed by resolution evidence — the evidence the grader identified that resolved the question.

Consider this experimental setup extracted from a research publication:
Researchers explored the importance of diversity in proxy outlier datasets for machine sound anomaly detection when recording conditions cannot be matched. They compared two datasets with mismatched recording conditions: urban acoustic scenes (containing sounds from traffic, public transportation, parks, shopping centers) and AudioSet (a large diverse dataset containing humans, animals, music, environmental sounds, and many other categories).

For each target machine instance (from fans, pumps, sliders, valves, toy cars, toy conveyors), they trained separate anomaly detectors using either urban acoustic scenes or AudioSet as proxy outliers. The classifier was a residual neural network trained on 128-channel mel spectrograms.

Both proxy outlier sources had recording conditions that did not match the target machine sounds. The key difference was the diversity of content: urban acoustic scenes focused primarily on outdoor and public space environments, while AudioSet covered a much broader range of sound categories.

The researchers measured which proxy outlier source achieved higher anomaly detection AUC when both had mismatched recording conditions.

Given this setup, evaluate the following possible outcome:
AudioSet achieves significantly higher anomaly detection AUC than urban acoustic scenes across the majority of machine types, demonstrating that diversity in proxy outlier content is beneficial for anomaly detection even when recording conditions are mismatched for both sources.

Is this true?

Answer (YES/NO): YES